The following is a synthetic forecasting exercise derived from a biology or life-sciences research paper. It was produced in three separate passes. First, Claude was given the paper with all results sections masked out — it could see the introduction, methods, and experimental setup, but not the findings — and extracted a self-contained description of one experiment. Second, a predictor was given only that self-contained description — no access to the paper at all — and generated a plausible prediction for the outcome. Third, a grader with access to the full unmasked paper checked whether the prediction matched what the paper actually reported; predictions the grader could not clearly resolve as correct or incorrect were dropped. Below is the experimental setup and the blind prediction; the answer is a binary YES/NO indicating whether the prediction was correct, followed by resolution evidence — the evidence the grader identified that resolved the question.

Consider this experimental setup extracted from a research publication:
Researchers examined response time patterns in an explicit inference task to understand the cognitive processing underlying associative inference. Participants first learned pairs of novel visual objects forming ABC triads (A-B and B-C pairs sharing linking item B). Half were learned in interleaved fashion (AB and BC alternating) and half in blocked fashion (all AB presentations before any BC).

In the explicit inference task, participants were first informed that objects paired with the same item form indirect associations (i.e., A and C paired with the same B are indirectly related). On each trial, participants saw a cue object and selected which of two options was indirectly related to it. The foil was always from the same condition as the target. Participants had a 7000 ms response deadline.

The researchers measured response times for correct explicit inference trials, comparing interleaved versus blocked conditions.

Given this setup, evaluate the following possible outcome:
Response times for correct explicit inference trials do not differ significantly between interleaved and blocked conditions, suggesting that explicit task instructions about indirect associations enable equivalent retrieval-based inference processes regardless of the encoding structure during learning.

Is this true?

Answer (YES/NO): YES